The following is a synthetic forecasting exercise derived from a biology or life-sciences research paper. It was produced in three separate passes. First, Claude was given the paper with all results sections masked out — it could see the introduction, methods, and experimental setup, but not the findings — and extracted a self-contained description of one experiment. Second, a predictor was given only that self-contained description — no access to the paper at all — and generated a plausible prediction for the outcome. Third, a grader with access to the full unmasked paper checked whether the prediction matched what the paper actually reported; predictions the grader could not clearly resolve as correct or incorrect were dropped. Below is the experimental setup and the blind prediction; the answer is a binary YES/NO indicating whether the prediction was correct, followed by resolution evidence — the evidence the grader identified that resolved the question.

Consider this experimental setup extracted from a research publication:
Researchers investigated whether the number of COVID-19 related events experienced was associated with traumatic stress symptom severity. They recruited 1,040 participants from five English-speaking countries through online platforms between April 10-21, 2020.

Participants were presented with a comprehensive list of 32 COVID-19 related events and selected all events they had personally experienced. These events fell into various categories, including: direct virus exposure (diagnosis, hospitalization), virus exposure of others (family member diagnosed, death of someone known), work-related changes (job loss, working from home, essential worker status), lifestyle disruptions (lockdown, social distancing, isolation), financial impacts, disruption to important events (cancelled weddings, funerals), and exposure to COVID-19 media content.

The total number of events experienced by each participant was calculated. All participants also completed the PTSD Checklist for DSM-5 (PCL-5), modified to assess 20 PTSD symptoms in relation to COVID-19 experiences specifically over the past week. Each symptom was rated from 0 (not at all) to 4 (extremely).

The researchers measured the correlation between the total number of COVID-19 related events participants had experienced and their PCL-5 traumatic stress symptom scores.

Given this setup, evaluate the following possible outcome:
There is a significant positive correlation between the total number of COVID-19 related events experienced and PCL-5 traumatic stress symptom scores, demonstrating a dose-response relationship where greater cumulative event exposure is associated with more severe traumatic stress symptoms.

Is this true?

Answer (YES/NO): NO